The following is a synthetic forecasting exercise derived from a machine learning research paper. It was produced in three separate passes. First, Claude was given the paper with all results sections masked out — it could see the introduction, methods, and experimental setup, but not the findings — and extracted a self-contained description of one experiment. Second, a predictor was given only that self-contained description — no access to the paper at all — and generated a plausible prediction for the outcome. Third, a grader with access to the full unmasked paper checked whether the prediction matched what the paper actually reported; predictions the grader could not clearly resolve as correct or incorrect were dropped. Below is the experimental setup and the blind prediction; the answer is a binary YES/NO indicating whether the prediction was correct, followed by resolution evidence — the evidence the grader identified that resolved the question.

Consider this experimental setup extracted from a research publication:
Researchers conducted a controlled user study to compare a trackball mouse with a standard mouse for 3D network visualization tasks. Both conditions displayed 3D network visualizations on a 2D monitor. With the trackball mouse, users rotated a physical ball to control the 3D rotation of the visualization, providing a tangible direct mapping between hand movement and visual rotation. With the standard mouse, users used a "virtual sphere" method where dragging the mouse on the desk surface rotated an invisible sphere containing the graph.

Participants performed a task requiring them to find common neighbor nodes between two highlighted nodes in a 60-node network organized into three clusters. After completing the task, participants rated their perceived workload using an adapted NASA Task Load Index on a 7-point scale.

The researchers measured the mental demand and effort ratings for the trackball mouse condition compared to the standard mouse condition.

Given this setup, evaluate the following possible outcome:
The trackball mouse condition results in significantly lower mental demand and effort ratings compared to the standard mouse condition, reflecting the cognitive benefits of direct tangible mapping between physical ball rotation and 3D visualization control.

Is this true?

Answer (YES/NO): NO